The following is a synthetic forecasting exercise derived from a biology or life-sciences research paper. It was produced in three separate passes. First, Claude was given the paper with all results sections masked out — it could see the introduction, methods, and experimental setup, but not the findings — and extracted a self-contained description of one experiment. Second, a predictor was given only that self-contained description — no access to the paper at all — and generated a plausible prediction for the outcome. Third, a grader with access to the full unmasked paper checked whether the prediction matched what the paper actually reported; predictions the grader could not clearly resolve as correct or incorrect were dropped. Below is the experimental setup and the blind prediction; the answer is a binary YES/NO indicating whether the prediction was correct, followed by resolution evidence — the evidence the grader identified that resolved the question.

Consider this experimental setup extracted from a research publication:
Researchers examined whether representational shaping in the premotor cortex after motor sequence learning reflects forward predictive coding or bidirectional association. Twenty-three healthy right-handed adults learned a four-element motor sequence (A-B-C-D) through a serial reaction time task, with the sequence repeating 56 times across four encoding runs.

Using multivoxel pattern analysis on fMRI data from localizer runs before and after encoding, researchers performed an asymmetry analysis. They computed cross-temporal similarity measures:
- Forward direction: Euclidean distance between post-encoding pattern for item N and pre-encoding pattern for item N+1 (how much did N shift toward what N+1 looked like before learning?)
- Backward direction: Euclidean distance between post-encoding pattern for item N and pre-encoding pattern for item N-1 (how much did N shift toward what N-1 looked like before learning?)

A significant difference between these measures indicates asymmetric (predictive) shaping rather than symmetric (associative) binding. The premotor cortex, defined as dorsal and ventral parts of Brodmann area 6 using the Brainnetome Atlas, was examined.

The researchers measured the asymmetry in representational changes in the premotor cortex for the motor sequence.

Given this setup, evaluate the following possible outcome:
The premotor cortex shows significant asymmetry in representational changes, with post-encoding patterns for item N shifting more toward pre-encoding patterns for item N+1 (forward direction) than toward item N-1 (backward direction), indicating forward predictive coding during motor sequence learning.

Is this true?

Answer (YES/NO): NO